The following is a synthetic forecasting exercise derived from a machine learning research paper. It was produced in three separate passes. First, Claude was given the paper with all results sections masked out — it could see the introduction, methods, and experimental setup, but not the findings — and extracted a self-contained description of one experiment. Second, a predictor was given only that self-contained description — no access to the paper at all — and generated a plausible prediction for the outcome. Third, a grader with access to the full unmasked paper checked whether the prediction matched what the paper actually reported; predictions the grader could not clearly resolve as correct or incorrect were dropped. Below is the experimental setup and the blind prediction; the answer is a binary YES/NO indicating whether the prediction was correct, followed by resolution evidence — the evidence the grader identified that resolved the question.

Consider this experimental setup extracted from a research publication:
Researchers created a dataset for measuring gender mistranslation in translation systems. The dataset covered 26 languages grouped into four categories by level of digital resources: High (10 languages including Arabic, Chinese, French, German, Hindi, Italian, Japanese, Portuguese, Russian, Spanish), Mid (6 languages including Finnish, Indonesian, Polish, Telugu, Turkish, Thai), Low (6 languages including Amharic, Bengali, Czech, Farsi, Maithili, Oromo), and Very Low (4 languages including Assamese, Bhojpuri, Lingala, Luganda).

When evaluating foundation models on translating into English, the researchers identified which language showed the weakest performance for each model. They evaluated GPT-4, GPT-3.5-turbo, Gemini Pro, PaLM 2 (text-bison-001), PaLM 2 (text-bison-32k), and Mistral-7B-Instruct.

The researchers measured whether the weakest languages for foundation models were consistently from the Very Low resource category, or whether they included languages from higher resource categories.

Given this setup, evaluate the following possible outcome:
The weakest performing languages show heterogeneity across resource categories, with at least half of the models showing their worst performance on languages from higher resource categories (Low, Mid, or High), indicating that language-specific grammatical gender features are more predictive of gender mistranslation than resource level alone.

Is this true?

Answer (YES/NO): YES